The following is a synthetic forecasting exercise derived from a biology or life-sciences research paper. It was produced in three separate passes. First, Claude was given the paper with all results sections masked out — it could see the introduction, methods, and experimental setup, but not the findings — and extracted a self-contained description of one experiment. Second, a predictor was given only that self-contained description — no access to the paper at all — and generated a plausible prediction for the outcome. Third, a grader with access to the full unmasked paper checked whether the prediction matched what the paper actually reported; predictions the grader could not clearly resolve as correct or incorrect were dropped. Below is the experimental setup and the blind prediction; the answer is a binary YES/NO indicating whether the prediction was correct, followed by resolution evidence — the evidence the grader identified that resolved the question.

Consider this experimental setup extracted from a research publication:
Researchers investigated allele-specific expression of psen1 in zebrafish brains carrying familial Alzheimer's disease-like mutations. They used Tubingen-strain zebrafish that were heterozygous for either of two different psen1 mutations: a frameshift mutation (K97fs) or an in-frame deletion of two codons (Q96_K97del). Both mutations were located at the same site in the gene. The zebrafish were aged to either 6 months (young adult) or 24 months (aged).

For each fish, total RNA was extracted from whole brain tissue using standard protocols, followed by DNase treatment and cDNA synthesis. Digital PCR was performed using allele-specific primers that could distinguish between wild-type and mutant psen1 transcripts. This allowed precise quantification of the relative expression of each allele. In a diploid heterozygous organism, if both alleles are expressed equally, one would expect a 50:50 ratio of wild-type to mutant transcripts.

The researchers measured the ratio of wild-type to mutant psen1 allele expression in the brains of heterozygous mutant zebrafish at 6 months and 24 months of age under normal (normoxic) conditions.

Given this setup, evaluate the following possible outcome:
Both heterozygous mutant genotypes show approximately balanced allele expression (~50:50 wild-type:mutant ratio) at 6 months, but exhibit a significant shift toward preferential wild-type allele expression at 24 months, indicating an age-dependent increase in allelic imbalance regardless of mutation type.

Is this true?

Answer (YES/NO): NO